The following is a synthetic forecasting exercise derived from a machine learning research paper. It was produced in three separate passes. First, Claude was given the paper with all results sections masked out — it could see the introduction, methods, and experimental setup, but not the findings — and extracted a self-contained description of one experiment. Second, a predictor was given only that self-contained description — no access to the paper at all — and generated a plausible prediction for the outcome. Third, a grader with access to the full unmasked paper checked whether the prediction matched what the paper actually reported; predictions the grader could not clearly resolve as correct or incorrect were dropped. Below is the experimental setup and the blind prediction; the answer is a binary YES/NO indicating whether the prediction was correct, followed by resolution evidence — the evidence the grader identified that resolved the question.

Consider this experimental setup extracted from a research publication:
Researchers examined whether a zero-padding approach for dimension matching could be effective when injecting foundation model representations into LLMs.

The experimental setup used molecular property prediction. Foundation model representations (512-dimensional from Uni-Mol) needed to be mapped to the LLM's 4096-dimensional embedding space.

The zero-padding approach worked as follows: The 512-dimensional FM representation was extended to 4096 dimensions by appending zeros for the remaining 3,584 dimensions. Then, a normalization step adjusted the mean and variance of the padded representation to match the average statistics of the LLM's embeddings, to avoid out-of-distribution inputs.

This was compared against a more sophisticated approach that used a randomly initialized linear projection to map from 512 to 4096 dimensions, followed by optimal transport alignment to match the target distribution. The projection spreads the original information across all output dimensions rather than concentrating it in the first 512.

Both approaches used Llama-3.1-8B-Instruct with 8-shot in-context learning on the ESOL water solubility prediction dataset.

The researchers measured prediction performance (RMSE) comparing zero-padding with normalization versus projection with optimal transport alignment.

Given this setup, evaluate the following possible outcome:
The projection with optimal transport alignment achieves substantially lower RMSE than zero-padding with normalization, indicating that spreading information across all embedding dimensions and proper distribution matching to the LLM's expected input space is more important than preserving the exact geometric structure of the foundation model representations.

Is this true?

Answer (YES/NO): YES